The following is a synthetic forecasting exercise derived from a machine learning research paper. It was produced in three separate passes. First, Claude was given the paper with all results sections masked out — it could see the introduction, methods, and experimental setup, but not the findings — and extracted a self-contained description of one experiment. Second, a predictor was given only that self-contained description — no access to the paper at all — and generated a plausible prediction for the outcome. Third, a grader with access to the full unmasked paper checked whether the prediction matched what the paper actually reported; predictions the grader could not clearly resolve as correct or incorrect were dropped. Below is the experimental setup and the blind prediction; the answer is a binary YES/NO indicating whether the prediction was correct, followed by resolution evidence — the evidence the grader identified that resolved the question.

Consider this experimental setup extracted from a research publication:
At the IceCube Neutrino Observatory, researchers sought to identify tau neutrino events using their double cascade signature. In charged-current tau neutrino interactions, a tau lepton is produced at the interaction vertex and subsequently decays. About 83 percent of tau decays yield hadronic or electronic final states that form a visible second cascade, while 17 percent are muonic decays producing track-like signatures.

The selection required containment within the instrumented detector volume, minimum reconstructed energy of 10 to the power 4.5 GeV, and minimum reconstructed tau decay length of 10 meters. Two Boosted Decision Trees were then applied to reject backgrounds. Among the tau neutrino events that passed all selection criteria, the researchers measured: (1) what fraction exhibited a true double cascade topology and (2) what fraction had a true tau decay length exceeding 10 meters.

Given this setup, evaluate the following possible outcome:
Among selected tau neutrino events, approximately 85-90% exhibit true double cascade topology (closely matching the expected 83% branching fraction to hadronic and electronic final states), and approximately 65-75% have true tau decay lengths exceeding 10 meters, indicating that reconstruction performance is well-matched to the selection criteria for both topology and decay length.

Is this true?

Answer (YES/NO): NO